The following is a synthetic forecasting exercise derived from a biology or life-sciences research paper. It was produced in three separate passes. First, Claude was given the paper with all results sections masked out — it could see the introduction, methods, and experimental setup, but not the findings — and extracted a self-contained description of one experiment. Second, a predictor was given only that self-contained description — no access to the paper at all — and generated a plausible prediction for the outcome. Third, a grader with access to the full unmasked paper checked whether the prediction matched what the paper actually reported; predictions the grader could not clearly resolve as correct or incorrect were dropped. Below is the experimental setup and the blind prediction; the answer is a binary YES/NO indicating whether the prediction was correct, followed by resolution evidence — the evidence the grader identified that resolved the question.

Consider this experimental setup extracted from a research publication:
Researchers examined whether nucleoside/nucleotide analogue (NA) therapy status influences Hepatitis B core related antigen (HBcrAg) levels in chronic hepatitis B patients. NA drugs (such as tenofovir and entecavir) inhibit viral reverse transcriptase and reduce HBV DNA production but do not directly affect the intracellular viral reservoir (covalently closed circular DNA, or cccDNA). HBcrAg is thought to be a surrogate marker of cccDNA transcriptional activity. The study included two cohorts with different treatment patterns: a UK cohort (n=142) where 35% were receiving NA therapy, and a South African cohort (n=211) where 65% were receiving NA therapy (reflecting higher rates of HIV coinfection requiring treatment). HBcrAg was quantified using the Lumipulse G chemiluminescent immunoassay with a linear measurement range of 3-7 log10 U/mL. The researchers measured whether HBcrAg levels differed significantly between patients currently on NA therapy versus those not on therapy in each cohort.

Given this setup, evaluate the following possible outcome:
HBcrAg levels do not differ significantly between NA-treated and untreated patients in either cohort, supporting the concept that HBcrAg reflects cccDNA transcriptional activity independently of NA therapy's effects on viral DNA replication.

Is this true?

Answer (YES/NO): YES